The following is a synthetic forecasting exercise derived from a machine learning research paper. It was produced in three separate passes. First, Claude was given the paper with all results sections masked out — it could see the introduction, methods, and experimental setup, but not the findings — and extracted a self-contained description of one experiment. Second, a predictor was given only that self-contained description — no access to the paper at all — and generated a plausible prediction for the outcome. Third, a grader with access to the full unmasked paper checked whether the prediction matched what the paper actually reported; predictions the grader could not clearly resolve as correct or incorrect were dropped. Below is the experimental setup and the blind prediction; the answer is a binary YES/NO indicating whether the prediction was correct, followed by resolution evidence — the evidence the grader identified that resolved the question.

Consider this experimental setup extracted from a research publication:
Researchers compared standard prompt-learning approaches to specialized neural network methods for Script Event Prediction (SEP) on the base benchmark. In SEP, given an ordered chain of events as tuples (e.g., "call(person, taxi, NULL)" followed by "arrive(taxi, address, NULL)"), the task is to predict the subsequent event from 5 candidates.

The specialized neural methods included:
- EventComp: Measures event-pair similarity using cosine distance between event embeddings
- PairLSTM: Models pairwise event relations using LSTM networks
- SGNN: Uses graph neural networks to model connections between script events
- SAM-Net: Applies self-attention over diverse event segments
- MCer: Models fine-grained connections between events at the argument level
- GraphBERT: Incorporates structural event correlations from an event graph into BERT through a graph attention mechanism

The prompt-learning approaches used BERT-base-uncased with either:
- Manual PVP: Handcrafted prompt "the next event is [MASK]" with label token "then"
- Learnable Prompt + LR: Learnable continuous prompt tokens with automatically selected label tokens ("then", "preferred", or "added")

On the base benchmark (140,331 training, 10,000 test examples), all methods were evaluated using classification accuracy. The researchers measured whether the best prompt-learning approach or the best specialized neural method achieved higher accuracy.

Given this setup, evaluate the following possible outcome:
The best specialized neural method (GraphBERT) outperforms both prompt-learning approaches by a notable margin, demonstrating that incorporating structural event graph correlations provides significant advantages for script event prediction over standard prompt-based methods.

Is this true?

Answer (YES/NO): NO